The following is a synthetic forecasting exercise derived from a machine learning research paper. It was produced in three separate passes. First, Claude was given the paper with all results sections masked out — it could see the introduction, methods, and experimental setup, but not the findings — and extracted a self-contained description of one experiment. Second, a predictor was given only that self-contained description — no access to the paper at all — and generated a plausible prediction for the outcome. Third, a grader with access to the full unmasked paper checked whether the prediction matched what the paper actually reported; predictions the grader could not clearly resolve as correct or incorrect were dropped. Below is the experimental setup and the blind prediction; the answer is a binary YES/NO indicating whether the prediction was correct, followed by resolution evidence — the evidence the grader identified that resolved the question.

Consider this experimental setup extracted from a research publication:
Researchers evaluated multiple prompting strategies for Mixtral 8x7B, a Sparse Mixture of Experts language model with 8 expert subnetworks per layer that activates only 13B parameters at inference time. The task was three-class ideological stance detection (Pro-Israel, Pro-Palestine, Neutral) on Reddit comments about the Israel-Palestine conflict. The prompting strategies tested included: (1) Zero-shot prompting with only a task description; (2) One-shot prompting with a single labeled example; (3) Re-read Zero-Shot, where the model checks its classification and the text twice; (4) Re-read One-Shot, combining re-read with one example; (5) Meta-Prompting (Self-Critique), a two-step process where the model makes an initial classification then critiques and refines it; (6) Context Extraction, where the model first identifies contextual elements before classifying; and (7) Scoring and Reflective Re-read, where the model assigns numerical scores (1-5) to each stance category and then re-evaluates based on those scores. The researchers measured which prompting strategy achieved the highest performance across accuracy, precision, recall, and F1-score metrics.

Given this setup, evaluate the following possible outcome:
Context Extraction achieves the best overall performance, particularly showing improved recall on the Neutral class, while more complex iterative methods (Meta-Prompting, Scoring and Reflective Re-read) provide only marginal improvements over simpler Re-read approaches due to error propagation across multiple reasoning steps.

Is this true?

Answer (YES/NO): NO